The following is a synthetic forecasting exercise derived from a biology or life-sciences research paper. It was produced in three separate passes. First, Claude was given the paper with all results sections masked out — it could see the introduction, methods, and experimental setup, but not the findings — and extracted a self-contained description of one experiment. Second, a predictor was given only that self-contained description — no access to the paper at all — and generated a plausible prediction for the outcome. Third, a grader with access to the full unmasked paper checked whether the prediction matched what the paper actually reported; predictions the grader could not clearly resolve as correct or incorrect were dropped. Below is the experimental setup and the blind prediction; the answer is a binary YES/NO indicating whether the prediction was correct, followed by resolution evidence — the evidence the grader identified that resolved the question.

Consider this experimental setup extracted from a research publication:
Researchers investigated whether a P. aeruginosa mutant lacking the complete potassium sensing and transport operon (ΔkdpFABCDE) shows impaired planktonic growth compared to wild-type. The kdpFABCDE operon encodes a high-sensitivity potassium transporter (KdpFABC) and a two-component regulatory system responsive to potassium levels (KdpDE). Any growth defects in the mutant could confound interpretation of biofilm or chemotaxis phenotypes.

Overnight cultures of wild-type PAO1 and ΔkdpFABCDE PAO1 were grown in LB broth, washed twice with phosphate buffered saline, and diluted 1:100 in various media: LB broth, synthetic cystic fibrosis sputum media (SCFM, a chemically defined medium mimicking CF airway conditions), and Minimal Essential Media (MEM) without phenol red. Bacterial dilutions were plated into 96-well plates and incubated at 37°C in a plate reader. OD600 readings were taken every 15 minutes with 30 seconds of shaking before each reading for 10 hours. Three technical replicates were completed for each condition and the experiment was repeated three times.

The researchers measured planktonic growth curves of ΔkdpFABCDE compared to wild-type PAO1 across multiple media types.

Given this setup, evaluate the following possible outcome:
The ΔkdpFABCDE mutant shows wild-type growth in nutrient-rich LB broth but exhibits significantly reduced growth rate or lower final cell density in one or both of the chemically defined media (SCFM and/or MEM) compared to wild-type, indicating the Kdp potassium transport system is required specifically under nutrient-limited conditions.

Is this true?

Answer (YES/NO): NO